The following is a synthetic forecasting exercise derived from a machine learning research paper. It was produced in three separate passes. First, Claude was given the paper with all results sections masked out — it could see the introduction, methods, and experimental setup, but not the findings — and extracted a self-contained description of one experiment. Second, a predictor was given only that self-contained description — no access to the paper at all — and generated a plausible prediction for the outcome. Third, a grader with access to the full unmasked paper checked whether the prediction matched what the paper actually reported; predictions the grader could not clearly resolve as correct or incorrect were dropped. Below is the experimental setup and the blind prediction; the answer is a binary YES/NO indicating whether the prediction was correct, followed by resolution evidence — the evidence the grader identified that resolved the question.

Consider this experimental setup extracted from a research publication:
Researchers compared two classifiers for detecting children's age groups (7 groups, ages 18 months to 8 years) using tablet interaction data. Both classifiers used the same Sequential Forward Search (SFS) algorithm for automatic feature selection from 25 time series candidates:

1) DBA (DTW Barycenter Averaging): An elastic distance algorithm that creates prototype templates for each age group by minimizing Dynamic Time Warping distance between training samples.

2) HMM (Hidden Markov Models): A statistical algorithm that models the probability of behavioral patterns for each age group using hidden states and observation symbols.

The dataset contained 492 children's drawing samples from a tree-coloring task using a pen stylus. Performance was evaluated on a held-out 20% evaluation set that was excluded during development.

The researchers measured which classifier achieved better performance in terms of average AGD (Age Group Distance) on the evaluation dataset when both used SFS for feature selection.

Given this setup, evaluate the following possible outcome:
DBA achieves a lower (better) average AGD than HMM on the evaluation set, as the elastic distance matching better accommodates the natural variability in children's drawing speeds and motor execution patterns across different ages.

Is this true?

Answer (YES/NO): NO